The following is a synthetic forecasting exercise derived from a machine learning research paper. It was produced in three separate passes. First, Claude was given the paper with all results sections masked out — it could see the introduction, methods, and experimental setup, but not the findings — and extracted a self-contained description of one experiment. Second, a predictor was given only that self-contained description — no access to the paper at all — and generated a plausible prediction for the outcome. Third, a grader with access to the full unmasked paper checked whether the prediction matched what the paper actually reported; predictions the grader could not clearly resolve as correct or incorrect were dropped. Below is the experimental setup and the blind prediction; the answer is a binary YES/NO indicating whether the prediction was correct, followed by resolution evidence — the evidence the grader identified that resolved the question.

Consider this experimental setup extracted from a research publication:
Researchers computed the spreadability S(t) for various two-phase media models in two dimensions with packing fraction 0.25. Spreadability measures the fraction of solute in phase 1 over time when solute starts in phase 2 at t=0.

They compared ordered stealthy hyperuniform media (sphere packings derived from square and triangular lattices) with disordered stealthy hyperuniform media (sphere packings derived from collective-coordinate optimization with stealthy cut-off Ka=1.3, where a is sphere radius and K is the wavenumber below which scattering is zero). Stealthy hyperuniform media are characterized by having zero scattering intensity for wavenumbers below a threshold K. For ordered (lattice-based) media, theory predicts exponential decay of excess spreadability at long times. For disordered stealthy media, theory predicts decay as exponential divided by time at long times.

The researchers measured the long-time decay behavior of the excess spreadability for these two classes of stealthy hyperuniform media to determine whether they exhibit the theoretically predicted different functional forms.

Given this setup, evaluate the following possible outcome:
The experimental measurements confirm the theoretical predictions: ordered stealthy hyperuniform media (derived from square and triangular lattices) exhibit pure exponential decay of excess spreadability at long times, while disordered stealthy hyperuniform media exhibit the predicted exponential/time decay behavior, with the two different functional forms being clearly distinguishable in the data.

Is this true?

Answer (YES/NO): YES